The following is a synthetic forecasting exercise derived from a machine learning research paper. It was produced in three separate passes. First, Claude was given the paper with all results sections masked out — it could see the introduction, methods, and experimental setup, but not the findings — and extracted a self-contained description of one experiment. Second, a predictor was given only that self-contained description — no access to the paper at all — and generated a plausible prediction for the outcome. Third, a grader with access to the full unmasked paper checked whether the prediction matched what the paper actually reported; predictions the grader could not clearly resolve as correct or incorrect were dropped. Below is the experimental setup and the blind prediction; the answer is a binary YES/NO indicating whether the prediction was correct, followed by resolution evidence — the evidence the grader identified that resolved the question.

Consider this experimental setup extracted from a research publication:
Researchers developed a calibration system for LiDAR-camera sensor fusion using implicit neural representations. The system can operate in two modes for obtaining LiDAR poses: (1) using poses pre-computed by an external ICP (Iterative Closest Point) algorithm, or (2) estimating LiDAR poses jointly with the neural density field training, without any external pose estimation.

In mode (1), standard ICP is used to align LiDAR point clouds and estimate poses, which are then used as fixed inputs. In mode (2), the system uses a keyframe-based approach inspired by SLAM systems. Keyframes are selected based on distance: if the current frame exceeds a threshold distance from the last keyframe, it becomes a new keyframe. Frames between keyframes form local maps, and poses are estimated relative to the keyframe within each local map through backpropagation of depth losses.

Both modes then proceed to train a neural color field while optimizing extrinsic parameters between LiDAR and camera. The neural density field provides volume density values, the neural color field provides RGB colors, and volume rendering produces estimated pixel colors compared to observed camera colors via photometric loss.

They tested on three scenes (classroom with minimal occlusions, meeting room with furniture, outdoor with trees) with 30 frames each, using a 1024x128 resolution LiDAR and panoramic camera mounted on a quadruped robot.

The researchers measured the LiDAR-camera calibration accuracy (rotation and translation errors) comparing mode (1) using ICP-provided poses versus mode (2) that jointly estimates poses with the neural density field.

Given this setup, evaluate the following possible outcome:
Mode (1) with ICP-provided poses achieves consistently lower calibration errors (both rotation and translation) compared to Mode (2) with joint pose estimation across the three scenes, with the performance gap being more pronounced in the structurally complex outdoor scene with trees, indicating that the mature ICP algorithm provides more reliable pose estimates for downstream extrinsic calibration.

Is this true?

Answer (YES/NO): NO